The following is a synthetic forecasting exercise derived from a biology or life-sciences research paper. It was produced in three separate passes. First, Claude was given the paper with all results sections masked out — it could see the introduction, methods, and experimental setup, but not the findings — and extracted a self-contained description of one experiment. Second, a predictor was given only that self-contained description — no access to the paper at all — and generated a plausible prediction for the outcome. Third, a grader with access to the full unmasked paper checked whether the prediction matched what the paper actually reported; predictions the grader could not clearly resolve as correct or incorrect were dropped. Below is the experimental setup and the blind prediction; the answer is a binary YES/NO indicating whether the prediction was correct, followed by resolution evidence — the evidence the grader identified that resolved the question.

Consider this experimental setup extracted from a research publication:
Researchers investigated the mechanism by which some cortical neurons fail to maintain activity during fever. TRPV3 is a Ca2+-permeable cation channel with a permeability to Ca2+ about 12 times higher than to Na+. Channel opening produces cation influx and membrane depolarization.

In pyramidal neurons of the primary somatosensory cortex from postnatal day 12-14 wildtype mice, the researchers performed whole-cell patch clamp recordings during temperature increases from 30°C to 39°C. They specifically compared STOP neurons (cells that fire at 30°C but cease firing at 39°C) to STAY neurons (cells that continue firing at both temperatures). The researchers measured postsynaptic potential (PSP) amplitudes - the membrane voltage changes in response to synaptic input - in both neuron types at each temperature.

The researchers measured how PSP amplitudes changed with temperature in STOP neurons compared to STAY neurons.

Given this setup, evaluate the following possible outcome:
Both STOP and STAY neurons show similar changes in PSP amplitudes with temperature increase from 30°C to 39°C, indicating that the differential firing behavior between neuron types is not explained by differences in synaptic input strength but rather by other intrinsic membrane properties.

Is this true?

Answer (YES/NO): NO